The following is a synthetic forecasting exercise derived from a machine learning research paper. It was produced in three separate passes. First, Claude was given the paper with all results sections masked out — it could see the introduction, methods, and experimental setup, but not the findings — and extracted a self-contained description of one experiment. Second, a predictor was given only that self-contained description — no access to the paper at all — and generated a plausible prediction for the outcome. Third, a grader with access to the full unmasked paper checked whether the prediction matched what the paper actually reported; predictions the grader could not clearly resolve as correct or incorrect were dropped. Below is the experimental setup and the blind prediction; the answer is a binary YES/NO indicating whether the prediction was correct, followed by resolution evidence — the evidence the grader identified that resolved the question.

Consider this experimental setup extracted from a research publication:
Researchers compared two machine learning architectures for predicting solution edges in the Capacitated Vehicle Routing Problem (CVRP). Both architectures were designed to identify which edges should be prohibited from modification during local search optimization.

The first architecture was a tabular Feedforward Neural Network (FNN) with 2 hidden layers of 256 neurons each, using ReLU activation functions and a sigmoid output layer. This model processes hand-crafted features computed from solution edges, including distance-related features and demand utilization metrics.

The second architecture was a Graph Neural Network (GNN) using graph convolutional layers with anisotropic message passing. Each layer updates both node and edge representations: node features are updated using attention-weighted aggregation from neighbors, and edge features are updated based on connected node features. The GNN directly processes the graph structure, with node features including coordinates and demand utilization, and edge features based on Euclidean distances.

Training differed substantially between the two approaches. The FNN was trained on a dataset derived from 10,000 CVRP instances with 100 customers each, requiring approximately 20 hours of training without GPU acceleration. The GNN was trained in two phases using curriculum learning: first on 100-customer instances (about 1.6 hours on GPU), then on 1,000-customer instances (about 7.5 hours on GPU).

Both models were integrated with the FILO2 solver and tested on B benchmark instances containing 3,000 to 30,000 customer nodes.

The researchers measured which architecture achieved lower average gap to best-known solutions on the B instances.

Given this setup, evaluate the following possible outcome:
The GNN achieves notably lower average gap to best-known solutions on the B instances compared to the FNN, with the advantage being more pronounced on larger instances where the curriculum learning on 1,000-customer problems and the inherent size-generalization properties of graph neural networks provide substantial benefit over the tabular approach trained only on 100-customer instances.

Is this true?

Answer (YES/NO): YES